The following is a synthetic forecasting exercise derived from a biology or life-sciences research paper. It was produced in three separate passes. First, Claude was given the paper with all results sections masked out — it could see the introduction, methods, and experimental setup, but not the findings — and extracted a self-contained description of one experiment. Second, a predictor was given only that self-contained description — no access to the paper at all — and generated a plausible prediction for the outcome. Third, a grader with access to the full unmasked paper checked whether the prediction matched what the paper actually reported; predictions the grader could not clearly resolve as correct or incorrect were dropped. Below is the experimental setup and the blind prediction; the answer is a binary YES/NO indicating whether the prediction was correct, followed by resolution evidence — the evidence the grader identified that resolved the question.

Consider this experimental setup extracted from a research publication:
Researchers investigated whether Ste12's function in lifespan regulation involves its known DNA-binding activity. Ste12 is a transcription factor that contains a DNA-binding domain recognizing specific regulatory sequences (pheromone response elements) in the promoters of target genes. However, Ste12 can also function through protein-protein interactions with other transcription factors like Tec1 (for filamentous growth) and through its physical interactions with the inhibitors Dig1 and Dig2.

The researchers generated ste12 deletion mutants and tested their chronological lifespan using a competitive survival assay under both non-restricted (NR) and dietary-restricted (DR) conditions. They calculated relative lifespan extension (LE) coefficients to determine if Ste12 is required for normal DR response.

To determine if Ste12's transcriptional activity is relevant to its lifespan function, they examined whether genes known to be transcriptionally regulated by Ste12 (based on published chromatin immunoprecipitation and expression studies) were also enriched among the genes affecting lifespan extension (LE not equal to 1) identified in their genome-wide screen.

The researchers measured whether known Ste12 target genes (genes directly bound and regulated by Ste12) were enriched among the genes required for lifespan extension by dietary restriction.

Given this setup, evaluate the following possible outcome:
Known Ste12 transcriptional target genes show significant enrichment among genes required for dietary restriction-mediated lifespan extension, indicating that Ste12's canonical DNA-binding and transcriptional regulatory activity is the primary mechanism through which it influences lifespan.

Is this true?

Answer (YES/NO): YES